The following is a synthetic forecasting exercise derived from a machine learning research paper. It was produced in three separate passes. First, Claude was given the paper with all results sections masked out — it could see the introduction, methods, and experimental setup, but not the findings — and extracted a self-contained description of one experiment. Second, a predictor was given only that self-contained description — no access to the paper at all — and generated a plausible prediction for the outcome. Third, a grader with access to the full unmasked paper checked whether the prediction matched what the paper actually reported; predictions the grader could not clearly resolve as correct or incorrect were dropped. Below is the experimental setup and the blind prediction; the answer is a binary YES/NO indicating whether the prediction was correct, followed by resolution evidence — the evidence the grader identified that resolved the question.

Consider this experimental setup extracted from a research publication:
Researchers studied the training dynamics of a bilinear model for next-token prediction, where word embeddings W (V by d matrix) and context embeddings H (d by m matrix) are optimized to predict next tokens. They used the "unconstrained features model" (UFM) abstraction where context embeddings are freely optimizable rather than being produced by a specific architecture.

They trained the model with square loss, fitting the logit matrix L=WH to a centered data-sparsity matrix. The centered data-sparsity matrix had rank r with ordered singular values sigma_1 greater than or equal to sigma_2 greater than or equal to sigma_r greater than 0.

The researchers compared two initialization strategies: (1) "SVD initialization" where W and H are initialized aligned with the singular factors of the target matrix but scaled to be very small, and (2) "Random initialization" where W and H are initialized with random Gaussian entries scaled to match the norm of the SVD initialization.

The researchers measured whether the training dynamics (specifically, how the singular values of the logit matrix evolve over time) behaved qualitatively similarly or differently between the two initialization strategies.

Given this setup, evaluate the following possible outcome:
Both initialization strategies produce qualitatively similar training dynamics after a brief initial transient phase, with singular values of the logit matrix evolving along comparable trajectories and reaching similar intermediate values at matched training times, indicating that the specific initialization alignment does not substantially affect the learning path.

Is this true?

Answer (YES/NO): YES